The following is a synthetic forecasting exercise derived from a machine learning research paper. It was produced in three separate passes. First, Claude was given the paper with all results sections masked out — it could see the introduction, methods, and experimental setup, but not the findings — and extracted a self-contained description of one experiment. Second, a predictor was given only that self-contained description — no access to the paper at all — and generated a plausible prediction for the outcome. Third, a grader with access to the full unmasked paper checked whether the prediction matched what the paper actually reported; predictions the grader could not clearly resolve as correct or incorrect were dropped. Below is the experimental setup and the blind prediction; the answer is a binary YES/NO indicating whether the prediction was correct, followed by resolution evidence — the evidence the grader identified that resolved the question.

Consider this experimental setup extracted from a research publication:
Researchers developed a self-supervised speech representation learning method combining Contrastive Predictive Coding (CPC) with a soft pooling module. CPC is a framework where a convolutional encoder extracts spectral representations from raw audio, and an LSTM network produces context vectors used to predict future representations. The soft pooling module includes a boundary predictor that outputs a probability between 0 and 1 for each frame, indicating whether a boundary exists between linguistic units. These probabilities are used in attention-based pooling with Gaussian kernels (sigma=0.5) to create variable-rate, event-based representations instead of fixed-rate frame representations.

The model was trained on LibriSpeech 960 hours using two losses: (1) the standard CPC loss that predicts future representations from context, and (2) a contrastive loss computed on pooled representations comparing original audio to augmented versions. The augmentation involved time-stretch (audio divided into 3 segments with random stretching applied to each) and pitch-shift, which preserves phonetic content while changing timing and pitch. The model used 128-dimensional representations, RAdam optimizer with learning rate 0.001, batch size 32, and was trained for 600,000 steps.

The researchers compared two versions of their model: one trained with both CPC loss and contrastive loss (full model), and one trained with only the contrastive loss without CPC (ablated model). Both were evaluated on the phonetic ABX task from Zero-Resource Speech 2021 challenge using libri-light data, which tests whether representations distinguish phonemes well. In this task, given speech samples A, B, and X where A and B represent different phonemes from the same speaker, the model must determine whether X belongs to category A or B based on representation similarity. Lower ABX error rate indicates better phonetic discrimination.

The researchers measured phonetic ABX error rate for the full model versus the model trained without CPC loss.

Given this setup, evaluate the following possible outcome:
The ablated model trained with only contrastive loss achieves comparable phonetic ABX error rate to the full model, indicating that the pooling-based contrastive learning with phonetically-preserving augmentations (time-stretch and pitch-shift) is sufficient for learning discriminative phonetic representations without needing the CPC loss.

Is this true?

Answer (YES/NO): NO